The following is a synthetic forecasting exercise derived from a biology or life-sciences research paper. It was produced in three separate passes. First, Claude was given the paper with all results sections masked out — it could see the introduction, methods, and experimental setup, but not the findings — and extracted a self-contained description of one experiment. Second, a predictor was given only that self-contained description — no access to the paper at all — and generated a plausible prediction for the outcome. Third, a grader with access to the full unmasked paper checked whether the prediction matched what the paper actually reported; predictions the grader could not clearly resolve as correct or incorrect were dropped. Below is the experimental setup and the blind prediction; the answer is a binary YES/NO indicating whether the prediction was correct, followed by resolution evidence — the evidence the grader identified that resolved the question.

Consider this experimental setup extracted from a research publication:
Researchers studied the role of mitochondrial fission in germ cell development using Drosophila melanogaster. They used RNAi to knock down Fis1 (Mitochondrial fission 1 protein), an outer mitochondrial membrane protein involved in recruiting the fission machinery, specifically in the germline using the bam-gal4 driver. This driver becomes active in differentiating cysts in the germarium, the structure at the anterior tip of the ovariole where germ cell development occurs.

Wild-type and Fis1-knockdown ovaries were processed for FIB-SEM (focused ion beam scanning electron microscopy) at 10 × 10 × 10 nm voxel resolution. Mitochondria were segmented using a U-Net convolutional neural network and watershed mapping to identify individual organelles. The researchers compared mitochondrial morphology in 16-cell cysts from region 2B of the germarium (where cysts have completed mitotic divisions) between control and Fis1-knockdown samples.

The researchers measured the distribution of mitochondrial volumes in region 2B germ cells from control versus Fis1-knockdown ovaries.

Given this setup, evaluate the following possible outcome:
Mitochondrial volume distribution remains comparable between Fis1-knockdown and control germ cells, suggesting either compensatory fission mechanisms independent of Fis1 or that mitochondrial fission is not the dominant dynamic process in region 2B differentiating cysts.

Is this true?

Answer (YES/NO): NO